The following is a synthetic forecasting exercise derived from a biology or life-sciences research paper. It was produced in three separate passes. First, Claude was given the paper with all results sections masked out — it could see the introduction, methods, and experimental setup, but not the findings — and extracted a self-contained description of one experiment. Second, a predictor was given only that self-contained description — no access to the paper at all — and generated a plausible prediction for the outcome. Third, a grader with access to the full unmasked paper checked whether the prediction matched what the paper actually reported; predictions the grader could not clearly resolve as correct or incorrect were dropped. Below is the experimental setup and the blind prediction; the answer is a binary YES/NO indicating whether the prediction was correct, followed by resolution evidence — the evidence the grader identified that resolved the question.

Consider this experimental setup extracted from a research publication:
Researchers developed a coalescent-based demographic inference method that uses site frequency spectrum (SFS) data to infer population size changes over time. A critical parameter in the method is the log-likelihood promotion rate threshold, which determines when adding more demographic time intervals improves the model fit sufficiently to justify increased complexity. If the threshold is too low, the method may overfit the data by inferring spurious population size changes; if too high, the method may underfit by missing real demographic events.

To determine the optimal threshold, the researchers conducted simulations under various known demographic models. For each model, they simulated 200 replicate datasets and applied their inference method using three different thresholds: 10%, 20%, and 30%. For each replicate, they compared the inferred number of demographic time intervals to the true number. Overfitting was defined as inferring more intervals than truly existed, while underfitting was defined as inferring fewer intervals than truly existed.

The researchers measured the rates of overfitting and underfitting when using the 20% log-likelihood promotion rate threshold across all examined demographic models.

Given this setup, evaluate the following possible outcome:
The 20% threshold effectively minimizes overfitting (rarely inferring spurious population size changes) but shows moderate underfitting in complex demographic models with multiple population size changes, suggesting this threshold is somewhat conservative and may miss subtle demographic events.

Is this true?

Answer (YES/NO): NO